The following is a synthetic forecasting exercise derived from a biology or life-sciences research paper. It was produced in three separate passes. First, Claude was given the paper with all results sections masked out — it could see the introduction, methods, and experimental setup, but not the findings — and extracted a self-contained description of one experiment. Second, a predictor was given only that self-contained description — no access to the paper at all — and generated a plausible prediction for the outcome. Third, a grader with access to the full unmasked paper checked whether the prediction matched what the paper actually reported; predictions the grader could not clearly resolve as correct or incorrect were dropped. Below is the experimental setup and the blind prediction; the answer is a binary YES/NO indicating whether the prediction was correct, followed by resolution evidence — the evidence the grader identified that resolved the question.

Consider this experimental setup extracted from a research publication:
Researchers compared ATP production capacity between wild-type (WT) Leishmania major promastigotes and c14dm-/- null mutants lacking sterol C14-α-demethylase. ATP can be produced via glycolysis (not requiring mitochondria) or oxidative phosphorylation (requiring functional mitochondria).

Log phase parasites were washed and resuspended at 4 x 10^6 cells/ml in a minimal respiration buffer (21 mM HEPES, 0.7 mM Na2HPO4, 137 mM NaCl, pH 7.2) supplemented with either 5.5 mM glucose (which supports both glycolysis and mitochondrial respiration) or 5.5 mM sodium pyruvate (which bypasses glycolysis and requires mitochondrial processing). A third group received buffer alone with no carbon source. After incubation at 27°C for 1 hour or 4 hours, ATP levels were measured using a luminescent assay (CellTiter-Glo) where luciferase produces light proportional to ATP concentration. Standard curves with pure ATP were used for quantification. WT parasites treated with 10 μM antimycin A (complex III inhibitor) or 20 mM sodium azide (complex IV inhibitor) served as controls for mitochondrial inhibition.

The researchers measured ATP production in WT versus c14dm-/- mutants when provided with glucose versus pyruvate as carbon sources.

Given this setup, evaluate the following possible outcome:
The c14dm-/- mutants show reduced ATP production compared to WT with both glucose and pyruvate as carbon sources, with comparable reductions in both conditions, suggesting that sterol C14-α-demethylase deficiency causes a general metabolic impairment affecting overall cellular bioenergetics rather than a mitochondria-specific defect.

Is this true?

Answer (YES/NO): NO